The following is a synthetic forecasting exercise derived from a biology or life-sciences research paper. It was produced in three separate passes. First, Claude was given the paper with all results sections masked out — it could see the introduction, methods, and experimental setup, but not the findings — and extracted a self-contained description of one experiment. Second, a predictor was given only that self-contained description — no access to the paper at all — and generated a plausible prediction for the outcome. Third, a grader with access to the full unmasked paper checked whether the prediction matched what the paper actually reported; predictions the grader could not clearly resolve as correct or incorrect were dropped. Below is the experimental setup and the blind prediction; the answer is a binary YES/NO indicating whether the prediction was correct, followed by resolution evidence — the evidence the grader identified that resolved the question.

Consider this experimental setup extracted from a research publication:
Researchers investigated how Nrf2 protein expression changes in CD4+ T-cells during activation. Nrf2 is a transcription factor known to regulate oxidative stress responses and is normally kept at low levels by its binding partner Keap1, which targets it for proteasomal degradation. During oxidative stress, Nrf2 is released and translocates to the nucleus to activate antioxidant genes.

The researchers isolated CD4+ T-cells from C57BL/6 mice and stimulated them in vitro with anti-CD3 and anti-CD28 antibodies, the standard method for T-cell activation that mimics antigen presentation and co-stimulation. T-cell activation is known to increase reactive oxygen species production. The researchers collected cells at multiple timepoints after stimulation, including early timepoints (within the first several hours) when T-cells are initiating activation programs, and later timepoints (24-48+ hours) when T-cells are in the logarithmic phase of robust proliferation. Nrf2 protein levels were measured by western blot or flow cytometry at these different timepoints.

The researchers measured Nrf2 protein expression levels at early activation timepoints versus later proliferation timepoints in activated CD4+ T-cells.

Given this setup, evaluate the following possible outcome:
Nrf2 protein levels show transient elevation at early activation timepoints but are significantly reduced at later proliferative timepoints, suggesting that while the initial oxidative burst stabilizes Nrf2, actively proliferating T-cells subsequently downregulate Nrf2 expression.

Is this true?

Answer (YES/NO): YES